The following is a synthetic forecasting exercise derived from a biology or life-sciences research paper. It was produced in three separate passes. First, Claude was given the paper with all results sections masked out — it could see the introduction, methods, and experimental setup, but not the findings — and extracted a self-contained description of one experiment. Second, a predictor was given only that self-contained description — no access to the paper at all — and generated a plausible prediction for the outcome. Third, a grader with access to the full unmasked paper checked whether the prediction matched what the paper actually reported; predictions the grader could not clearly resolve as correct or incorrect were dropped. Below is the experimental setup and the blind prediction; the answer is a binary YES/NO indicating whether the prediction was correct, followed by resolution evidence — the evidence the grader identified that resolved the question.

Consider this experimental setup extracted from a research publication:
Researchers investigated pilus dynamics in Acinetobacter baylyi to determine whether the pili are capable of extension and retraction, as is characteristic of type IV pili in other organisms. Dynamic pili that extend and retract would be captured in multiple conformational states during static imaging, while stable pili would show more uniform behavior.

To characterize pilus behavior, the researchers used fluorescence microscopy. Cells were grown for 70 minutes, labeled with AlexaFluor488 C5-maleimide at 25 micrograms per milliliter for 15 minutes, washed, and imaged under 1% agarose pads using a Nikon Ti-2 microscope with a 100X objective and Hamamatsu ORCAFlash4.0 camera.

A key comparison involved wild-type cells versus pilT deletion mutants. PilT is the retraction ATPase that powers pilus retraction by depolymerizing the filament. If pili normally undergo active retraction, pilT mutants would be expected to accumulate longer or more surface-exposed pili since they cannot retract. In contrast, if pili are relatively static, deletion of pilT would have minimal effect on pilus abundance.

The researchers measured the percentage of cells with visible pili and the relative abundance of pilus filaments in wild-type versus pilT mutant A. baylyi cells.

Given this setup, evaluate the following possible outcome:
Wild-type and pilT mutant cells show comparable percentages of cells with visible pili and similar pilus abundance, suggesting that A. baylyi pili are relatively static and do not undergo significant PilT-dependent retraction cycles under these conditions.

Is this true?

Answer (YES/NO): NO